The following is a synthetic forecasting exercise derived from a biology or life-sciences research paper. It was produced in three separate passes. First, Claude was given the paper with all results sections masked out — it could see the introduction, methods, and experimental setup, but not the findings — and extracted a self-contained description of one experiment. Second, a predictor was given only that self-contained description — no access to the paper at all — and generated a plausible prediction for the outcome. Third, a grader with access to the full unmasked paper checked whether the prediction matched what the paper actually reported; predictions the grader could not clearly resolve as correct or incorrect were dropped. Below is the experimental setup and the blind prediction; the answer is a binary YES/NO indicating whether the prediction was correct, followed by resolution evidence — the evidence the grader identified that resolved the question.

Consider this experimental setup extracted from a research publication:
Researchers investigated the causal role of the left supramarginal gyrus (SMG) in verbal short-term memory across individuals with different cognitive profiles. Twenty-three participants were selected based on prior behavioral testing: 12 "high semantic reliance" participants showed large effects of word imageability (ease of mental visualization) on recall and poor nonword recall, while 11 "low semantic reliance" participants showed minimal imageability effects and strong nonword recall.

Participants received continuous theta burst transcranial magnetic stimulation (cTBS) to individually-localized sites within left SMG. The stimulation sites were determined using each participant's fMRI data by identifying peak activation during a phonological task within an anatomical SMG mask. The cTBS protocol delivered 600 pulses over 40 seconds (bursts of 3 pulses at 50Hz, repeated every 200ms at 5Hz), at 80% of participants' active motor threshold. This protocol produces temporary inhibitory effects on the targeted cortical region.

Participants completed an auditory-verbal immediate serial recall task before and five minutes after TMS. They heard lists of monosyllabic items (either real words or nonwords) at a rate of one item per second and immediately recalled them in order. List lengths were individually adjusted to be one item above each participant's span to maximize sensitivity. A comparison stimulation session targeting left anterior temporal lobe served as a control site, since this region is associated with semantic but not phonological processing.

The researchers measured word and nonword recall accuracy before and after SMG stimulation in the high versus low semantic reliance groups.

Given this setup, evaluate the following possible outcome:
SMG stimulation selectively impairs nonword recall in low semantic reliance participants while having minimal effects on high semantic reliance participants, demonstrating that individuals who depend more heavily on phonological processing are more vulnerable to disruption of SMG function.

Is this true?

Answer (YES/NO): NO